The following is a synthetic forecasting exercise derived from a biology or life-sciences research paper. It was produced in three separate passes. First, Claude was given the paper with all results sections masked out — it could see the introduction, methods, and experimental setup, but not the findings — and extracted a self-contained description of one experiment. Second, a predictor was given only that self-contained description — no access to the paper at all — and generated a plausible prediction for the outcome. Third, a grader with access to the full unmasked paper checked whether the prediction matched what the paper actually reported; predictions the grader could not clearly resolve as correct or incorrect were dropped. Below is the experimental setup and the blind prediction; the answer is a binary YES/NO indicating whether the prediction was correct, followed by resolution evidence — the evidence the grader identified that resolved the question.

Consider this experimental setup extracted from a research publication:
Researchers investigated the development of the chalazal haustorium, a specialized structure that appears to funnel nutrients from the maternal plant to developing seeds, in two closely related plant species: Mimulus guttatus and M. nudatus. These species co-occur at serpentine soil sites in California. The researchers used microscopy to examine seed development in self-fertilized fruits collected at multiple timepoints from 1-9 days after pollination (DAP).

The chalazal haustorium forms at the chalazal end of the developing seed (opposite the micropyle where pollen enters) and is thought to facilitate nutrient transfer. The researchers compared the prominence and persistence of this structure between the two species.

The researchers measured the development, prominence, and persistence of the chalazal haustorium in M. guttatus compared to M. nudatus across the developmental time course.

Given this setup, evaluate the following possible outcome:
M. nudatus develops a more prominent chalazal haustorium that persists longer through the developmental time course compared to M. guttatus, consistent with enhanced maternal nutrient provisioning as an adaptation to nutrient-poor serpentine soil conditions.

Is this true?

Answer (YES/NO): YES